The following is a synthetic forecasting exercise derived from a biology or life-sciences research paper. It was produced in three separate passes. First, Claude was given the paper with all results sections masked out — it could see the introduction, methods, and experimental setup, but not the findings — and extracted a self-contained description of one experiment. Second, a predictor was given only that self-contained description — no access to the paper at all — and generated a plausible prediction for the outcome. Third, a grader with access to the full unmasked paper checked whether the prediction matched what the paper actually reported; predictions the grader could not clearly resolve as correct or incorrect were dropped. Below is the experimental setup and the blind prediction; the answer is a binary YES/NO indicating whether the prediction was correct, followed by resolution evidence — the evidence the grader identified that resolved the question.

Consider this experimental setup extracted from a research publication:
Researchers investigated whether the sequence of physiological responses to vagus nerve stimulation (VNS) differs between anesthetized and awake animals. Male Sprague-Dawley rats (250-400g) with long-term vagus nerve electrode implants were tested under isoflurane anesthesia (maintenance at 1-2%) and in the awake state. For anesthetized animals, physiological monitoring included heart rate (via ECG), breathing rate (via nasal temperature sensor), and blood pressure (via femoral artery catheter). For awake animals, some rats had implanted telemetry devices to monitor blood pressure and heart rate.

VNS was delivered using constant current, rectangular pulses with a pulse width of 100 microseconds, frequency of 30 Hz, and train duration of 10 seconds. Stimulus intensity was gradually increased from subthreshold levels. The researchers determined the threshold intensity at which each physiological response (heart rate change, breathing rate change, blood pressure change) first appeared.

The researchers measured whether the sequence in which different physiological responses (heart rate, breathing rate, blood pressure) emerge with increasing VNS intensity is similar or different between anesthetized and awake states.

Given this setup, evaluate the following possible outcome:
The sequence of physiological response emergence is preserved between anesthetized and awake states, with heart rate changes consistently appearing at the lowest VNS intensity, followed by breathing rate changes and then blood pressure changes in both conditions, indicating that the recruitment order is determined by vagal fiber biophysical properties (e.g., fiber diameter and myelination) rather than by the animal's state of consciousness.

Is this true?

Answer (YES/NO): NO